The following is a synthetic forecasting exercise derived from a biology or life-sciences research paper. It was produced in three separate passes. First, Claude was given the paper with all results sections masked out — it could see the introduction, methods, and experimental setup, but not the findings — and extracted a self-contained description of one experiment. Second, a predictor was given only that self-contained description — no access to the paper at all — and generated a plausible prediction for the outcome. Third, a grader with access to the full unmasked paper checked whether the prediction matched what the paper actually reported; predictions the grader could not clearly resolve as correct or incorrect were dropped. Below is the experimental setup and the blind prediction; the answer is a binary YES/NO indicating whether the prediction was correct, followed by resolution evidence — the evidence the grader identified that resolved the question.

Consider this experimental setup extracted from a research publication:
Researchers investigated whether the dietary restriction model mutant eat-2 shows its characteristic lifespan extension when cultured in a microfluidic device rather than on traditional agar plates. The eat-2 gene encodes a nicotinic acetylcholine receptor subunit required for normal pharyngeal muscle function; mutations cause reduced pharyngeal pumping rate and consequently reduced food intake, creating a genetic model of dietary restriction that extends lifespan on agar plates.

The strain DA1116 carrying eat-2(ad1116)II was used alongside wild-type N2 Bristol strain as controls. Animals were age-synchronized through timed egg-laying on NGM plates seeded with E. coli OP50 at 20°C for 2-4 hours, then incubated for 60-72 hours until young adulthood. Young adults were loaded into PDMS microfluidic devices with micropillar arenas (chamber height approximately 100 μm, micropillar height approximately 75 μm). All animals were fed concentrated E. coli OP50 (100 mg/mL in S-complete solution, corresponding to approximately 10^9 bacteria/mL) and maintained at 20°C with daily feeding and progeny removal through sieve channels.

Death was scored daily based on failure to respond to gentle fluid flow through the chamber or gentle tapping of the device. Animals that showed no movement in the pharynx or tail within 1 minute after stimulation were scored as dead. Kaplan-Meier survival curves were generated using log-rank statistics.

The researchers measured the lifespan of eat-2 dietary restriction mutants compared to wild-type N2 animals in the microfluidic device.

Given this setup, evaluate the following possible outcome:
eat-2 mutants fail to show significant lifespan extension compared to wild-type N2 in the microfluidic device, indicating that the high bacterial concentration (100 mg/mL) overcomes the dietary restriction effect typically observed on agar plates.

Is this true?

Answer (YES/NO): NO